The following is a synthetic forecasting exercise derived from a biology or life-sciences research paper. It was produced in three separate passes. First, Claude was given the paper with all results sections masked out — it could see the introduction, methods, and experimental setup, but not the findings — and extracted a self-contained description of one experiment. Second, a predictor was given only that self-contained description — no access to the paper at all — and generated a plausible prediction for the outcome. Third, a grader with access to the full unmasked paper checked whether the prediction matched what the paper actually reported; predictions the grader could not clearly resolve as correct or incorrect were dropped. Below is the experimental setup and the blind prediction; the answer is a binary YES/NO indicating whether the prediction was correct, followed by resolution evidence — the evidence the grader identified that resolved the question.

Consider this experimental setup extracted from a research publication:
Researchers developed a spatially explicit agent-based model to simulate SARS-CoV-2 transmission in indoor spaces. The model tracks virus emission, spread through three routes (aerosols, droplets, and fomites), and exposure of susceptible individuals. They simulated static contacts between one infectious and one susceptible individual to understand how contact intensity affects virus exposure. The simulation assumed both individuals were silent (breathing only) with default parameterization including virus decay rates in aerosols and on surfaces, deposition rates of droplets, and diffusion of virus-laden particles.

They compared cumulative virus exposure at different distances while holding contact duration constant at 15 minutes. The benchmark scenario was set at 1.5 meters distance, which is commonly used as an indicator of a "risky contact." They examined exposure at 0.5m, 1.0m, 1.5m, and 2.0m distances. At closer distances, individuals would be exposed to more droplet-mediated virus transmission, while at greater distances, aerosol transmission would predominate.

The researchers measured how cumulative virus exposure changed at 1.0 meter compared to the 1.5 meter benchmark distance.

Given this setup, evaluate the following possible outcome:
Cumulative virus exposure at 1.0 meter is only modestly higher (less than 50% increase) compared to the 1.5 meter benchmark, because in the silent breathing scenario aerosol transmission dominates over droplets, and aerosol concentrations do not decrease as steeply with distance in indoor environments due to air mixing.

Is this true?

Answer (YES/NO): NO